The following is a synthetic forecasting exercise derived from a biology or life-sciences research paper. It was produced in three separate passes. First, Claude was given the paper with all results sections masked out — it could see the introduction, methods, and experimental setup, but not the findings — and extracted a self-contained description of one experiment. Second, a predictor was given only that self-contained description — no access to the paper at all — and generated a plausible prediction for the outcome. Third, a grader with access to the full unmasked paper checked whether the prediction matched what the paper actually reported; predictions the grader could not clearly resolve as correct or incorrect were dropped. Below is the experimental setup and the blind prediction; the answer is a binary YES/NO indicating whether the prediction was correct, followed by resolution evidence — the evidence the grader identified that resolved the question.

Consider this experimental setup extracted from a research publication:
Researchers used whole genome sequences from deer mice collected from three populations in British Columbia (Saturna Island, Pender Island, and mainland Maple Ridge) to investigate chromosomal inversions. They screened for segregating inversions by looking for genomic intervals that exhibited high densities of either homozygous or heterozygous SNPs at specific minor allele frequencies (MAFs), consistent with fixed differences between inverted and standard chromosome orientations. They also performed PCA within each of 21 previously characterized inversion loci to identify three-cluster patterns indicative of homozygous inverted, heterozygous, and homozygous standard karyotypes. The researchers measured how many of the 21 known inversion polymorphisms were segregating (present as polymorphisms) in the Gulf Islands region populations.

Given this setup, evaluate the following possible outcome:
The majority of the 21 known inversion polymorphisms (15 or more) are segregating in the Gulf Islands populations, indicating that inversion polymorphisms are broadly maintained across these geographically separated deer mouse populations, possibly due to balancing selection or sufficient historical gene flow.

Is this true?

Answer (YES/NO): NO